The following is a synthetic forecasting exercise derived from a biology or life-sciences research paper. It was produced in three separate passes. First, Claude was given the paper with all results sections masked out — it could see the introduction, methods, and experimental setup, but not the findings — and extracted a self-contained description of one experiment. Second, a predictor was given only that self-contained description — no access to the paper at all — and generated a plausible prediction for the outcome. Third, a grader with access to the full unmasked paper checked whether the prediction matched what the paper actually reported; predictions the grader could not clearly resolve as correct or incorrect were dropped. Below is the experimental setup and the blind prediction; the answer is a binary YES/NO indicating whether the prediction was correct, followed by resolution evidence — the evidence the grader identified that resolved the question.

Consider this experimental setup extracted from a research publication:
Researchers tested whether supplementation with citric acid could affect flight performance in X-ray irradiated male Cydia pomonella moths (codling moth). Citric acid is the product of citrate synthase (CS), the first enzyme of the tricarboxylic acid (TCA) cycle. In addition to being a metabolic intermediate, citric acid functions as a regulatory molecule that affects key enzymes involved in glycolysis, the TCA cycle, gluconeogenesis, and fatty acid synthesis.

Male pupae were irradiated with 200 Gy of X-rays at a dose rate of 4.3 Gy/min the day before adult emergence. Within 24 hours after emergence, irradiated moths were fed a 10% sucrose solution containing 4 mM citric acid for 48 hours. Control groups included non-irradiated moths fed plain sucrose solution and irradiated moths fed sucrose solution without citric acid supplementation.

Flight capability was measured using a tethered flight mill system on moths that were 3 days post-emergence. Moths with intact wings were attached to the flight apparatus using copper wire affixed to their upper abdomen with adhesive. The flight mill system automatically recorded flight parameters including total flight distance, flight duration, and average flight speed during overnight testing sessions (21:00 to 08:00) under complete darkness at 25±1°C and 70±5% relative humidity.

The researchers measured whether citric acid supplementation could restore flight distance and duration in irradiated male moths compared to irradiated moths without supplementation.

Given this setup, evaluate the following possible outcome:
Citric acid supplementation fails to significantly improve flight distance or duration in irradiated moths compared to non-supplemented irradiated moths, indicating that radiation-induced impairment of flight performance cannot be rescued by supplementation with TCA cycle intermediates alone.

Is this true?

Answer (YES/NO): NO